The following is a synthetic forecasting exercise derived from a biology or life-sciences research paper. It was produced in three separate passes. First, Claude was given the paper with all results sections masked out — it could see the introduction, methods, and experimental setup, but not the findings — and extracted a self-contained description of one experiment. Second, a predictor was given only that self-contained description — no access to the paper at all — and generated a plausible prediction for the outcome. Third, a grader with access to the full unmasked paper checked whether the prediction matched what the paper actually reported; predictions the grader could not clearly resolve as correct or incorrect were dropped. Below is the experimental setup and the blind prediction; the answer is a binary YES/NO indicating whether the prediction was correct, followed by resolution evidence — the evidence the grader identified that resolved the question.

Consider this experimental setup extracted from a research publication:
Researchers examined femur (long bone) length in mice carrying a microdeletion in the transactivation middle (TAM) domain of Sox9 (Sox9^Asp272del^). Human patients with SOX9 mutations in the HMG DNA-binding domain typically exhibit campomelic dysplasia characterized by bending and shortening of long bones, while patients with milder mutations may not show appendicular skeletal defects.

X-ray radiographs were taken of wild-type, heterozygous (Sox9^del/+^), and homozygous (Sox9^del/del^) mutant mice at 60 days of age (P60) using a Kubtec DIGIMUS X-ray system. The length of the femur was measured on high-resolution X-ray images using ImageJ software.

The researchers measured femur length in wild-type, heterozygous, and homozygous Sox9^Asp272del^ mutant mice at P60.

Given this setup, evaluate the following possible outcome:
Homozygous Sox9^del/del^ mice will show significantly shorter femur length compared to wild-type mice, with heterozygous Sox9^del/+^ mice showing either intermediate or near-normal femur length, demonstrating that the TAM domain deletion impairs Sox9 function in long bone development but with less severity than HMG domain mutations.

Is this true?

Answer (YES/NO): YES